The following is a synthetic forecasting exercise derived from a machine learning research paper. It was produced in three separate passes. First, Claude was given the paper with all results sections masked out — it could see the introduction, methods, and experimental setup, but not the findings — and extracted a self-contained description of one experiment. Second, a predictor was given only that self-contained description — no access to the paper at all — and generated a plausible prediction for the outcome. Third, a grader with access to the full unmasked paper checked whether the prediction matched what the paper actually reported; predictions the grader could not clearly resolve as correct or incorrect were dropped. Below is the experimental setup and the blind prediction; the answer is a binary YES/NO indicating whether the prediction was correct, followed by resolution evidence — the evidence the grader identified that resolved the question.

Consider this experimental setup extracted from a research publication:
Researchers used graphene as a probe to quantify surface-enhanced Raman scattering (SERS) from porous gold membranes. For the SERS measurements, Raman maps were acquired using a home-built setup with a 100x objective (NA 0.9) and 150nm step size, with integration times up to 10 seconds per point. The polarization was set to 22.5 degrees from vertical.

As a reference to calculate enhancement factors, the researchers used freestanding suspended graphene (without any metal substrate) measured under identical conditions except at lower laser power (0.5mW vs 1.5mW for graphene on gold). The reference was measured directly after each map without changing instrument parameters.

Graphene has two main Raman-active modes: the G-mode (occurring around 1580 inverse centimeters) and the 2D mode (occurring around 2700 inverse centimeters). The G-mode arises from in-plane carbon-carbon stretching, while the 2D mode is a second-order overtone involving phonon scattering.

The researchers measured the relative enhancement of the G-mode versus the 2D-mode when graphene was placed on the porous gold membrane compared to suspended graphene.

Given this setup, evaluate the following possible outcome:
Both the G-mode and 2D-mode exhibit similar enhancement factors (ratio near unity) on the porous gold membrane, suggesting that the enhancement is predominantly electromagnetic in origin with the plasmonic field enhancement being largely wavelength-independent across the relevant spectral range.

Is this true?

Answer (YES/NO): NO